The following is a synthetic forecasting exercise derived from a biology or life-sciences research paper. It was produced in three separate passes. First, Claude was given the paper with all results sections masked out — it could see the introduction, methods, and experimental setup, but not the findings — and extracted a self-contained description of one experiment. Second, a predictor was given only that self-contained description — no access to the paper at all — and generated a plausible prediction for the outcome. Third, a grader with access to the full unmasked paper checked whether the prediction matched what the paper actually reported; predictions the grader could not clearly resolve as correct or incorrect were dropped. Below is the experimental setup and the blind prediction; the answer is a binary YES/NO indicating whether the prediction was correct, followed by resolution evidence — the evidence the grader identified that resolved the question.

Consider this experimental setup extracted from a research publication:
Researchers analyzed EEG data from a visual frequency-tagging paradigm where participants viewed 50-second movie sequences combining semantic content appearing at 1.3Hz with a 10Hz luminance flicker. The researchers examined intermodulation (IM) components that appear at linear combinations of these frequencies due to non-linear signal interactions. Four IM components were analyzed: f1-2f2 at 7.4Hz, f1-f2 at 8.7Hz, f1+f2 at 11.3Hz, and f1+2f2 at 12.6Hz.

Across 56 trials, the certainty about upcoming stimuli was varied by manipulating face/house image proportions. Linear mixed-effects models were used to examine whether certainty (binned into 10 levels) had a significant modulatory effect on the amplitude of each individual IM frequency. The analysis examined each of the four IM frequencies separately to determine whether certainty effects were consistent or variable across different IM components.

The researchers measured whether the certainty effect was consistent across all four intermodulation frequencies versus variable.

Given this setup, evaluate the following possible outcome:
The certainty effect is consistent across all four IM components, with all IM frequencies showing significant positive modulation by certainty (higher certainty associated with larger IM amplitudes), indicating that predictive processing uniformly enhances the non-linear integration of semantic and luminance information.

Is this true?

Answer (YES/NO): NO